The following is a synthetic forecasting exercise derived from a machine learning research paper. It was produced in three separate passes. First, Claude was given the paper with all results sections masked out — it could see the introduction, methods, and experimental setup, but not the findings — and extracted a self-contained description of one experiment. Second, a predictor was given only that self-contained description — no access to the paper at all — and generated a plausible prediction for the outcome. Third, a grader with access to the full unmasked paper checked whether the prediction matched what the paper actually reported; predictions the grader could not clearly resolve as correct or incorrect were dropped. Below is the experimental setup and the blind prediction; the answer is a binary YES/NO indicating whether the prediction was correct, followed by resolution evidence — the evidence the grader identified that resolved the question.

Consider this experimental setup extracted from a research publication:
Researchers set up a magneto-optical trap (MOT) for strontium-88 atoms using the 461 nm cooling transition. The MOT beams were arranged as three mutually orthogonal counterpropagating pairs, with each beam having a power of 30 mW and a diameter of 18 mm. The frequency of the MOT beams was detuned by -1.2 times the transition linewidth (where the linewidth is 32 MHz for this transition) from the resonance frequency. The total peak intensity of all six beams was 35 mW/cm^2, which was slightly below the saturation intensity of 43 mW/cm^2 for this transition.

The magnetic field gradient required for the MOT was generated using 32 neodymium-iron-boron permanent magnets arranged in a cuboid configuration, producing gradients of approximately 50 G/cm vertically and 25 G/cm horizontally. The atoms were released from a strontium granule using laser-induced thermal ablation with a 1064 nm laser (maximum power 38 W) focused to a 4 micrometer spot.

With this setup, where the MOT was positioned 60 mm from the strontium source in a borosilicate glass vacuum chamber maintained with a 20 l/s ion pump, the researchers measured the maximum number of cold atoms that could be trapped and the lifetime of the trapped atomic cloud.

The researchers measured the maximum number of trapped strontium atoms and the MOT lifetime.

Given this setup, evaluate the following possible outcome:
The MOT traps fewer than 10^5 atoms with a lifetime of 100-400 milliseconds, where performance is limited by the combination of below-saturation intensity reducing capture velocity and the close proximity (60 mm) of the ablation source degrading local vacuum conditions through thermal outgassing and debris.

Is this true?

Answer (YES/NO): NO